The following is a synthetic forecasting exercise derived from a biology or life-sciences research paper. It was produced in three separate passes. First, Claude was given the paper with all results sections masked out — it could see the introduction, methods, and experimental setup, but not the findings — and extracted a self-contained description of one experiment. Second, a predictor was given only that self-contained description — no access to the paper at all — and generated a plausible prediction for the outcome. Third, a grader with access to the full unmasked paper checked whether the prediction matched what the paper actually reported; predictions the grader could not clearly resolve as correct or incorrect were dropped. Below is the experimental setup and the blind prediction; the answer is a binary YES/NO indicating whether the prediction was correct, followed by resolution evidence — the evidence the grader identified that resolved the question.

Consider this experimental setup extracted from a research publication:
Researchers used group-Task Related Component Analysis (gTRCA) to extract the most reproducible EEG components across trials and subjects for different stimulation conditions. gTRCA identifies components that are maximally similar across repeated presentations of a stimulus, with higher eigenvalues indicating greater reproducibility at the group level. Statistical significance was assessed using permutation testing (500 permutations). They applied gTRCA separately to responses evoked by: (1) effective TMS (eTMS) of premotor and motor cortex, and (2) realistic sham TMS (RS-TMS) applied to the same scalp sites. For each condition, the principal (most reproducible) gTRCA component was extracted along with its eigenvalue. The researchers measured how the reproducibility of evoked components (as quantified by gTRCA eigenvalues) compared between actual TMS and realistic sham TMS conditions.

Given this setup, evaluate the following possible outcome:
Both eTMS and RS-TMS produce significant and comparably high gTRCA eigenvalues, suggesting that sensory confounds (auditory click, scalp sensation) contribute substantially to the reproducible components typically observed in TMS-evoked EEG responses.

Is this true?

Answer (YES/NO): NO